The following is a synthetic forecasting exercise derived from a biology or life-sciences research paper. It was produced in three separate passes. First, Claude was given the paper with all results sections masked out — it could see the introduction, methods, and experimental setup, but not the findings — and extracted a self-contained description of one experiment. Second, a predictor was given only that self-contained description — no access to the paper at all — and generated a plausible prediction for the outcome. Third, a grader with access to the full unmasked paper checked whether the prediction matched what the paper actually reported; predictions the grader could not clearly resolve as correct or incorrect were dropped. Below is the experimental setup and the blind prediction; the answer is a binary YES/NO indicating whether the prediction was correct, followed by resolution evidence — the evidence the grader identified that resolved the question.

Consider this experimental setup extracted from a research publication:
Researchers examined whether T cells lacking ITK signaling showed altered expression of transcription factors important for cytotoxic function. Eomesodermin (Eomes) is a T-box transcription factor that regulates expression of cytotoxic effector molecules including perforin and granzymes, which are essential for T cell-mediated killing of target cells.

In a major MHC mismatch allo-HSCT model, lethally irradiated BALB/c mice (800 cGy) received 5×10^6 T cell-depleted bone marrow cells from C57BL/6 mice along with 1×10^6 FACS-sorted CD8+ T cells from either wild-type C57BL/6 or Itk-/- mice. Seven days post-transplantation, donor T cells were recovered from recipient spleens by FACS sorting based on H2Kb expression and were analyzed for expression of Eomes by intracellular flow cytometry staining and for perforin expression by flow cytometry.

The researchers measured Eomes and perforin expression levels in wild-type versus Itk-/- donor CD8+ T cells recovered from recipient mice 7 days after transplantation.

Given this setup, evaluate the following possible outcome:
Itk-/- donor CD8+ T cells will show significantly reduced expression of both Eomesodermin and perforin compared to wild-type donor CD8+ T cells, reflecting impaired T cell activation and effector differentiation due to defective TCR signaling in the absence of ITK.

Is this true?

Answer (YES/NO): NO